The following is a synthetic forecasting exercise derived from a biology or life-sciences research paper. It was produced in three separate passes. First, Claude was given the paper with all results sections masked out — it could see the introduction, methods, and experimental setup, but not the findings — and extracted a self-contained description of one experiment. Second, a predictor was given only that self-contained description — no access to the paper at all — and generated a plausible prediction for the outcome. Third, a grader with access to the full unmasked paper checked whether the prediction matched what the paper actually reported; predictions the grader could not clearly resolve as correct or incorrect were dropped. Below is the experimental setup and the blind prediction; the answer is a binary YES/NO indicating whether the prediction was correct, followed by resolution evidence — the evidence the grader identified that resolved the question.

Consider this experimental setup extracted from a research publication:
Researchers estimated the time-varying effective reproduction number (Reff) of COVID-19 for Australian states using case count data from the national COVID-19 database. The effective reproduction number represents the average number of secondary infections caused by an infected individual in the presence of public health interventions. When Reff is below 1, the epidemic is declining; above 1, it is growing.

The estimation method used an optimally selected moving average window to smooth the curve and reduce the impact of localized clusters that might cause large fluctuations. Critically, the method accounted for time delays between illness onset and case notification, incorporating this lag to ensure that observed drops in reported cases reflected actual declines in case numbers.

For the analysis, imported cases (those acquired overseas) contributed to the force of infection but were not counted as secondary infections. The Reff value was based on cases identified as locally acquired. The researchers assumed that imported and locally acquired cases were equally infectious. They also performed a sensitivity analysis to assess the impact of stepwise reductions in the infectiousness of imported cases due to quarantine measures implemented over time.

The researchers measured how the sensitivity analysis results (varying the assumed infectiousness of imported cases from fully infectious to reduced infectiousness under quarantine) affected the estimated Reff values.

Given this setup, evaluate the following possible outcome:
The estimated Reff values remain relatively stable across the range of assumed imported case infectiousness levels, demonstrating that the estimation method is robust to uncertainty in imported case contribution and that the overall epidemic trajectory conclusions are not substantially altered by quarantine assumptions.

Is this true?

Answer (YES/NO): NO